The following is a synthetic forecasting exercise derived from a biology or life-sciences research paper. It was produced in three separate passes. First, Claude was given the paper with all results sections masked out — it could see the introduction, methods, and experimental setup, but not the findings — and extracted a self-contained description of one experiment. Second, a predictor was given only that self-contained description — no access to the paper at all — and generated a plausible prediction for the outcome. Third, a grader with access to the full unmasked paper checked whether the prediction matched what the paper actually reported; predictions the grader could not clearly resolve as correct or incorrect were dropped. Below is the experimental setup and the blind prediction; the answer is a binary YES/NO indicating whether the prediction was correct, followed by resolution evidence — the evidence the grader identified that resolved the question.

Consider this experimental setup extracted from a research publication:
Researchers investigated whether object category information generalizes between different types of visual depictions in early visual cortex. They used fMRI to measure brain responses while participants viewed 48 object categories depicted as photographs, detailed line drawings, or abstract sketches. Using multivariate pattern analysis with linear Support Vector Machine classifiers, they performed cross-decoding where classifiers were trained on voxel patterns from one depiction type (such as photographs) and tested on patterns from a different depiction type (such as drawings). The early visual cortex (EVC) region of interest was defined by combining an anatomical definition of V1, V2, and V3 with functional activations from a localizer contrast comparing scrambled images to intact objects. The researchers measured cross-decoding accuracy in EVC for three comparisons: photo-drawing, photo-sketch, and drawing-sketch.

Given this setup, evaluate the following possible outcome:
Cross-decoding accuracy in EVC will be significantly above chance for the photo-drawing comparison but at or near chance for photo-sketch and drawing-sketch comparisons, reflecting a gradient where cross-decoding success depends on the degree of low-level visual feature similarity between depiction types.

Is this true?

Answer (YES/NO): NO